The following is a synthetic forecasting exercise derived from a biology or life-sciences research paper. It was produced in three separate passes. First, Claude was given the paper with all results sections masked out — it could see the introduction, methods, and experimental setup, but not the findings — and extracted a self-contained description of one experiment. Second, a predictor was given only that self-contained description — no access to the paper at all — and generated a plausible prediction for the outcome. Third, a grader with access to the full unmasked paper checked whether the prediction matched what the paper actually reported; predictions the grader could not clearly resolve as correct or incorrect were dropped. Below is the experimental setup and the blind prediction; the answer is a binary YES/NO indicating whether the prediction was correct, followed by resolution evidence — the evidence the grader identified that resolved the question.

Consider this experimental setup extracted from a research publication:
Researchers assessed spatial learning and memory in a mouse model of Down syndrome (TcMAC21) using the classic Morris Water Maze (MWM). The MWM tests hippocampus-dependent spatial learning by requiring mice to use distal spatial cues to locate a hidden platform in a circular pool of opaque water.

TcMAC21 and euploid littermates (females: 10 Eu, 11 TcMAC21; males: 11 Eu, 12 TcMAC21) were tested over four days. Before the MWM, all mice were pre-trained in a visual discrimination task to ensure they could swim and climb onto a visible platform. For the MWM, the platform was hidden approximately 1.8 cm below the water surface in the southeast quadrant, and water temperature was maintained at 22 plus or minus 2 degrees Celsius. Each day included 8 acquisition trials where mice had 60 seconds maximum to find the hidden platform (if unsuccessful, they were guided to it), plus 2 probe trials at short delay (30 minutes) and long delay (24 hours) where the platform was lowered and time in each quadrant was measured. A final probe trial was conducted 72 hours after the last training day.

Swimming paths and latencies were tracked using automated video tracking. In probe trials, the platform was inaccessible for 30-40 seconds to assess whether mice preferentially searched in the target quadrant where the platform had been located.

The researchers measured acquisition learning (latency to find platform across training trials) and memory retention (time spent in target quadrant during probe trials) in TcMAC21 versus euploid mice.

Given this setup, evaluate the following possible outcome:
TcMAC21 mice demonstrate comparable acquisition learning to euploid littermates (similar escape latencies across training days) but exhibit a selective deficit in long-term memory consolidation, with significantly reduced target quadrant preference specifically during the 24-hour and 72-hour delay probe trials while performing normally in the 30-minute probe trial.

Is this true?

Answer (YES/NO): NO